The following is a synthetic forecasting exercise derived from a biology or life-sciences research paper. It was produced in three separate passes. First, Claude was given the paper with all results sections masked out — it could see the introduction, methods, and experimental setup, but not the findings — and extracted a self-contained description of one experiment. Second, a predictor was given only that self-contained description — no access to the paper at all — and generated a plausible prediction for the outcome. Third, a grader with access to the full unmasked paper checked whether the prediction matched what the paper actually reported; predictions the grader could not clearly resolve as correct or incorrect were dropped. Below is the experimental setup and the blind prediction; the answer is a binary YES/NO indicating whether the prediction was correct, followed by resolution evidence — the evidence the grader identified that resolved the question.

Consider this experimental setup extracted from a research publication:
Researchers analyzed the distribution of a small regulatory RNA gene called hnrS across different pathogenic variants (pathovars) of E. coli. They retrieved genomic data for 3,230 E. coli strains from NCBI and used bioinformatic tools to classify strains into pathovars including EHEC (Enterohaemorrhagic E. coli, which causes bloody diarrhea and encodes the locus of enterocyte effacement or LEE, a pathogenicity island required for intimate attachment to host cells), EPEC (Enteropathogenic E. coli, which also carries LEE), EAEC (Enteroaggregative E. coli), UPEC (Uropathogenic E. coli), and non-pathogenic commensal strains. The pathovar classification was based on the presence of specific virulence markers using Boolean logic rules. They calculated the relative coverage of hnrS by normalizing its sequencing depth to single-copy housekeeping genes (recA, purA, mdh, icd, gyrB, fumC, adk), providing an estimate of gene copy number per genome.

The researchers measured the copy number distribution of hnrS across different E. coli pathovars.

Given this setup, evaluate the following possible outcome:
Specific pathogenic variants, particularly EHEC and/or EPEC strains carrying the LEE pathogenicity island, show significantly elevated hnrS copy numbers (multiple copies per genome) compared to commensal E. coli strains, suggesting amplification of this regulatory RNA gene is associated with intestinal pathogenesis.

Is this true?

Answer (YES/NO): YES